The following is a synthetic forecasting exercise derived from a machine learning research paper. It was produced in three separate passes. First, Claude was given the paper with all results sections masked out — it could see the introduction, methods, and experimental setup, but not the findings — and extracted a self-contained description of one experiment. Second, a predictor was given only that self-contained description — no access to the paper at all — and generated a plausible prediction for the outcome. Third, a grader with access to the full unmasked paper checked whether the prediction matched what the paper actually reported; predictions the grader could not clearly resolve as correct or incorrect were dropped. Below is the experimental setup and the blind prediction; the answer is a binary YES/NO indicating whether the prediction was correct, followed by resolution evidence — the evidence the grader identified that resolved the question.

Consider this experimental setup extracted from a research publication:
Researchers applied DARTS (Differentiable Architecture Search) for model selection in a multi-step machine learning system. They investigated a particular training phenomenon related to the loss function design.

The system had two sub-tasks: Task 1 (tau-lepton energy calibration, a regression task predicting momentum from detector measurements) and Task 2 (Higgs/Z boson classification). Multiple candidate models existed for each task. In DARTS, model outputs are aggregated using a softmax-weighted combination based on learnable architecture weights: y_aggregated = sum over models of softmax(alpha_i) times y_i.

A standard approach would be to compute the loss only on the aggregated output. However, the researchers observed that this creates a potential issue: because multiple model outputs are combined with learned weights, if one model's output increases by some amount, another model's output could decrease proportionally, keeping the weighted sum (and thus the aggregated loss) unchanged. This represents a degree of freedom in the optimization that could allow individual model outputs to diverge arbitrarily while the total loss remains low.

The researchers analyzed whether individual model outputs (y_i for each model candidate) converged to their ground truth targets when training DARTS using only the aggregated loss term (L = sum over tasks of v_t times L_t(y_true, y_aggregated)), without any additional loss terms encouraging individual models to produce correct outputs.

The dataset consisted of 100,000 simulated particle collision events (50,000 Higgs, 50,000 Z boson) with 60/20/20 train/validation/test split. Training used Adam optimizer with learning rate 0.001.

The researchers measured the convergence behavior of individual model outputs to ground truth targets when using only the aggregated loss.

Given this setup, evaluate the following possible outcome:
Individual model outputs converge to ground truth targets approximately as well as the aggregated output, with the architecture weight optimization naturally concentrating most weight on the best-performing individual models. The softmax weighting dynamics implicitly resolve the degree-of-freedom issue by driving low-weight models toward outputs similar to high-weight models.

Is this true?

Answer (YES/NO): NO